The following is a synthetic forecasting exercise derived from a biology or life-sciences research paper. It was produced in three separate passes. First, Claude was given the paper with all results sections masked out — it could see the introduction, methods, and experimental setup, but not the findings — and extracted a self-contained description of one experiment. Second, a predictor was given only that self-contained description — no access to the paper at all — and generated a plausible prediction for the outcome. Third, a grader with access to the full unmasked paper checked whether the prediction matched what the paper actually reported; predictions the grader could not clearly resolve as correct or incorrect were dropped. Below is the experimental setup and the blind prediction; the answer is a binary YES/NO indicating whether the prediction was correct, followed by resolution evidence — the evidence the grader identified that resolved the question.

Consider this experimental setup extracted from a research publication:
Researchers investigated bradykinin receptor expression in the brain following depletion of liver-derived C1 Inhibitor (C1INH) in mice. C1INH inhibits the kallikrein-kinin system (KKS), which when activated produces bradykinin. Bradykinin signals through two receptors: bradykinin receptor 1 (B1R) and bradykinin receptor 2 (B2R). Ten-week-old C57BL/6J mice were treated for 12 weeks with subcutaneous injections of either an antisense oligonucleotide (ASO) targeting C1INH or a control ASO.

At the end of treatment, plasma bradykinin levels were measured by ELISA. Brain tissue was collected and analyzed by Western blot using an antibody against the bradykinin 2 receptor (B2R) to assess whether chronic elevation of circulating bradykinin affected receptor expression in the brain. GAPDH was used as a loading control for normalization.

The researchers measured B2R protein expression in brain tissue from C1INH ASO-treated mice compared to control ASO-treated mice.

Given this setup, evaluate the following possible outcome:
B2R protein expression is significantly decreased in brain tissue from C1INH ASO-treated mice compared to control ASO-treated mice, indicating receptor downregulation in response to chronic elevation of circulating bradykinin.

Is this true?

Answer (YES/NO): NO